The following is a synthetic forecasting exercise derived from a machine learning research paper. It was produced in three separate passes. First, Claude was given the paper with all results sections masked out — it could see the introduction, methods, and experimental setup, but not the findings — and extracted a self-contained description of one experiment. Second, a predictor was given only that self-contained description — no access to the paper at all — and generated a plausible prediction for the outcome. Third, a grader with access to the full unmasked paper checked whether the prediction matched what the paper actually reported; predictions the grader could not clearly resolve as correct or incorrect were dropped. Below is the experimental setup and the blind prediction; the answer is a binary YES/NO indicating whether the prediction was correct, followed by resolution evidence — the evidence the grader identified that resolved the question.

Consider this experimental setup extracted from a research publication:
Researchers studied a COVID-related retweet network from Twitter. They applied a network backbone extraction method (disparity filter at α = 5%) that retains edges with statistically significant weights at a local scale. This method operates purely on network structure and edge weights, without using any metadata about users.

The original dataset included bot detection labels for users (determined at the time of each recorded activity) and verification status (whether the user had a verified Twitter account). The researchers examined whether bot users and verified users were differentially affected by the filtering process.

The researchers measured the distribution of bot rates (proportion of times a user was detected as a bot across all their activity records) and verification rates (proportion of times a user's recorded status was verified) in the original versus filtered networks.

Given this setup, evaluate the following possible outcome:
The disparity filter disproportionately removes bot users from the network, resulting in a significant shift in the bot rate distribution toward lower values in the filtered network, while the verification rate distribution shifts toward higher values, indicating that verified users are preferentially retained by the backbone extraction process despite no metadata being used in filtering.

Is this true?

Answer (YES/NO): YES